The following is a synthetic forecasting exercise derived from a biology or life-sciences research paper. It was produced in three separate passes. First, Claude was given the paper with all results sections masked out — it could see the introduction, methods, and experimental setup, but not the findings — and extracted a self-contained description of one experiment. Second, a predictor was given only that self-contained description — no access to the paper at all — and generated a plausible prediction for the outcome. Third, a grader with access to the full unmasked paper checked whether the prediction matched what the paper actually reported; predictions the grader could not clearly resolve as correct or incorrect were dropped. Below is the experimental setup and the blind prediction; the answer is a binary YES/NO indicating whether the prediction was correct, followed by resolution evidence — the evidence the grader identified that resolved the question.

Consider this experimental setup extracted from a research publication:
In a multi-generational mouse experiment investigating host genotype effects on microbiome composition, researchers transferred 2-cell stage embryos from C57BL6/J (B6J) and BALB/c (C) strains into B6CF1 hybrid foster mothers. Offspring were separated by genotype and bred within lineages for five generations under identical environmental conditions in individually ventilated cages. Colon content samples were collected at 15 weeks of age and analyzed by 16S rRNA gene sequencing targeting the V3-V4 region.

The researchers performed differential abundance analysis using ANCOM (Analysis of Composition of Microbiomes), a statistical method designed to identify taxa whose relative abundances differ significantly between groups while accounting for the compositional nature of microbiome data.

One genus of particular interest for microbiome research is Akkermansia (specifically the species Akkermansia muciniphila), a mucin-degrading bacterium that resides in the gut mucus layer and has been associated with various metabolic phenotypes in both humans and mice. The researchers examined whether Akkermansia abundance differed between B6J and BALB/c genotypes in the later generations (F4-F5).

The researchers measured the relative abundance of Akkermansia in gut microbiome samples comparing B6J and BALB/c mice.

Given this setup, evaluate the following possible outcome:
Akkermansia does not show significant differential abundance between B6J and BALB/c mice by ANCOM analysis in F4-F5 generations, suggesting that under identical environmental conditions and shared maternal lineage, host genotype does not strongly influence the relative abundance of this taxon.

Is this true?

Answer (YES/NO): NO